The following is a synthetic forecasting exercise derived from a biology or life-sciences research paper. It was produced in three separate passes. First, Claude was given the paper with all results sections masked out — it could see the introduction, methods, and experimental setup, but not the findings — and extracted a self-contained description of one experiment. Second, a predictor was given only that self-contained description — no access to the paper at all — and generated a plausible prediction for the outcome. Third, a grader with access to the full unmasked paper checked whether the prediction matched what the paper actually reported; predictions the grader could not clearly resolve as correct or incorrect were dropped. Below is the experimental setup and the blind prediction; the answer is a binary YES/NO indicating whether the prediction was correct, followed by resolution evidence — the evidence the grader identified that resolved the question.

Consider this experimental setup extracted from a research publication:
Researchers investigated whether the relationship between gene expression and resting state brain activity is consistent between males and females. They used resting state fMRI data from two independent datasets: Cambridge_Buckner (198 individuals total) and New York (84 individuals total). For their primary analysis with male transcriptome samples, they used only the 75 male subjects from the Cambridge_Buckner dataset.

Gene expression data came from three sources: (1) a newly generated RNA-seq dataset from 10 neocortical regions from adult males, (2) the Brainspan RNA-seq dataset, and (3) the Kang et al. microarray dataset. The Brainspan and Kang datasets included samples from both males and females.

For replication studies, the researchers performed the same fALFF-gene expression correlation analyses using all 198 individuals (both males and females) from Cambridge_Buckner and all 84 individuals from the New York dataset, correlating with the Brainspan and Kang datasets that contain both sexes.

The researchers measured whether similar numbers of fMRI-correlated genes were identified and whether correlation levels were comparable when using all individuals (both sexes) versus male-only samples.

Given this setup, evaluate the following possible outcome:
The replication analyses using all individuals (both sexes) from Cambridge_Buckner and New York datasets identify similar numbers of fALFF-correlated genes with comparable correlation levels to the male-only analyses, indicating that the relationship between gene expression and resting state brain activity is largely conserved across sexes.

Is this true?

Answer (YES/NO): YES